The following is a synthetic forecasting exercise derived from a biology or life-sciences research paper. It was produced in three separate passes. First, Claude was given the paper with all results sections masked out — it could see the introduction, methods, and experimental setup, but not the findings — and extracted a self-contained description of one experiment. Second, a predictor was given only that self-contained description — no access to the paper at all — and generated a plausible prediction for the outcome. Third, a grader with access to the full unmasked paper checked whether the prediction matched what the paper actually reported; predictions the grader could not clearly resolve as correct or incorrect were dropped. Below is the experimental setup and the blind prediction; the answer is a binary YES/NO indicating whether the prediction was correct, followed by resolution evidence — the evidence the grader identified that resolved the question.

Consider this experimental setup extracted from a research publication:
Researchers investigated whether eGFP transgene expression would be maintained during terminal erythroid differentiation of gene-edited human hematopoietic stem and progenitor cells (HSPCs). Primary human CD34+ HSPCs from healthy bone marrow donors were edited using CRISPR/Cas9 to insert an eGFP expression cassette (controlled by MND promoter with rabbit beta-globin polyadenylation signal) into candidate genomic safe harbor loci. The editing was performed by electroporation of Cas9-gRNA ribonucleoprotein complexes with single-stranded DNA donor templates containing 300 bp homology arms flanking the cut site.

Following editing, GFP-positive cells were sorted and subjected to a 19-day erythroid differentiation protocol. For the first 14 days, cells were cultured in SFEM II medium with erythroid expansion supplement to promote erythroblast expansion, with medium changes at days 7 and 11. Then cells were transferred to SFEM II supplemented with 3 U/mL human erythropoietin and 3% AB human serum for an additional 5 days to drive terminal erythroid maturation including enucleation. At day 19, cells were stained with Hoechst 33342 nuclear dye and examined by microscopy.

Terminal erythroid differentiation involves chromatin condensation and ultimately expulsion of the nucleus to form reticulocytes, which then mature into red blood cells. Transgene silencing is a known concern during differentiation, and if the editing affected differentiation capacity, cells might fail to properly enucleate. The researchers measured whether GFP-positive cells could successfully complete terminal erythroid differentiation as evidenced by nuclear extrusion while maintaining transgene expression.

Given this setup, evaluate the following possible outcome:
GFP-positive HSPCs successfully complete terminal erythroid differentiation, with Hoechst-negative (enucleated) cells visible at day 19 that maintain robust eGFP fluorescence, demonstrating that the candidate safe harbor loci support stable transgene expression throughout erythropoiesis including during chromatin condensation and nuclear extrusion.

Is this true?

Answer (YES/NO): NO